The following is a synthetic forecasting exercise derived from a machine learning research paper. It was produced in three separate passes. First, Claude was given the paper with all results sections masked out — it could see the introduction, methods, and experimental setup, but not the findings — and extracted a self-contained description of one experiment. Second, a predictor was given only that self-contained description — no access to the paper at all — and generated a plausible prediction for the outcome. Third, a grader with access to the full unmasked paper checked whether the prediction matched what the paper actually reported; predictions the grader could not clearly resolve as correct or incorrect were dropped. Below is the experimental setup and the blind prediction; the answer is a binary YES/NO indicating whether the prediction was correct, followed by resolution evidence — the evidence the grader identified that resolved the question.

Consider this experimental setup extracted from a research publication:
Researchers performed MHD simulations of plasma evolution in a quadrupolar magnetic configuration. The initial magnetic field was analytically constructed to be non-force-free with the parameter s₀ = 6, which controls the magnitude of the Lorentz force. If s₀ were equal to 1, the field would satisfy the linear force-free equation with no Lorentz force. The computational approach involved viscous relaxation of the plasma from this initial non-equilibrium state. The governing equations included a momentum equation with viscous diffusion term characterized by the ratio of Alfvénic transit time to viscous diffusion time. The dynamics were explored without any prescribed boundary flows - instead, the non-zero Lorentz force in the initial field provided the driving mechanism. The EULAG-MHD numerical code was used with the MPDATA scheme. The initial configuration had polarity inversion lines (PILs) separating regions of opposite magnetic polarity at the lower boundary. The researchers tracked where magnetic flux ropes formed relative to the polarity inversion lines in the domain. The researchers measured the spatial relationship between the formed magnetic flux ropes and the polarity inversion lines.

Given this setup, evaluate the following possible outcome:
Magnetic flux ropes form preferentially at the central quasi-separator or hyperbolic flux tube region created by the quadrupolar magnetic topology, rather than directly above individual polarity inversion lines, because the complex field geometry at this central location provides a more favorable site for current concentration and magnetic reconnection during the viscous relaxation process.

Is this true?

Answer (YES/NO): NO